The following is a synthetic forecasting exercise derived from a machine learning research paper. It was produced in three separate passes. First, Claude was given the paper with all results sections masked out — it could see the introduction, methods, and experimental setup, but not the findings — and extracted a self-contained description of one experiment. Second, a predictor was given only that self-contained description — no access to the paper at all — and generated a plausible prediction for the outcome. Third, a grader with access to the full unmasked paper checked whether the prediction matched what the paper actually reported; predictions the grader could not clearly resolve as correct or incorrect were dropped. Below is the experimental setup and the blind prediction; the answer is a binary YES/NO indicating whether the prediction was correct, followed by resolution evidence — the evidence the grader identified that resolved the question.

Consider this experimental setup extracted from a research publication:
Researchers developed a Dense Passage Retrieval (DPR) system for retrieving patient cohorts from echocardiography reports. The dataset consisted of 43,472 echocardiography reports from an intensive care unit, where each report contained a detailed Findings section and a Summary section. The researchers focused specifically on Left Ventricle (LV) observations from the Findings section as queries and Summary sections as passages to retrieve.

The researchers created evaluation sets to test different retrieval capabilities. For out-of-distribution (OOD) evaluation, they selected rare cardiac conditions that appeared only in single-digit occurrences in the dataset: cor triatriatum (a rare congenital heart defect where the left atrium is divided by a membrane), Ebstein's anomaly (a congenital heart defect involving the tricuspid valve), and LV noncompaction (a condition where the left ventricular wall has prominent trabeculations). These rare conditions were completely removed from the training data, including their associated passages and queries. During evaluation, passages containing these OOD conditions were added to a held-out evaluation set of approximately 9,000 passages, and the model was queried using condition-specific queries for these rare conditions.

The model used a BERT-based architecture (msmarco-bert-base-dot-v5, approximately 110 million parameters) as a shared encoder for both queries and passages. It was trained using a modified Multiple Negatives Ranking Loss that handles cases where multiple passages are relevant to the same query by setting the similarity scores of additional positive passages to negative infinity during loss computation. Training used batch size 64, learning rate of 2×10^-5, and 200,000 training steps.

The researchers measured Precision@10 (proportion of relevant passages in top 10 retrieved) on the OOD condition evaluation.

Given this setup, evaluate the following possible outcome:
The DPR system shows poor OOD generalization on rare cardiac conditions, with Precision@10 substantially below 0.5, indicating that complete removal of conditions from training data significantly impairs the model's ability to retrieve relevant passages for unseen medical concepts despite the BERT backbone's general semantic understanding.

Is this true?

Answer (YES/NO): YES